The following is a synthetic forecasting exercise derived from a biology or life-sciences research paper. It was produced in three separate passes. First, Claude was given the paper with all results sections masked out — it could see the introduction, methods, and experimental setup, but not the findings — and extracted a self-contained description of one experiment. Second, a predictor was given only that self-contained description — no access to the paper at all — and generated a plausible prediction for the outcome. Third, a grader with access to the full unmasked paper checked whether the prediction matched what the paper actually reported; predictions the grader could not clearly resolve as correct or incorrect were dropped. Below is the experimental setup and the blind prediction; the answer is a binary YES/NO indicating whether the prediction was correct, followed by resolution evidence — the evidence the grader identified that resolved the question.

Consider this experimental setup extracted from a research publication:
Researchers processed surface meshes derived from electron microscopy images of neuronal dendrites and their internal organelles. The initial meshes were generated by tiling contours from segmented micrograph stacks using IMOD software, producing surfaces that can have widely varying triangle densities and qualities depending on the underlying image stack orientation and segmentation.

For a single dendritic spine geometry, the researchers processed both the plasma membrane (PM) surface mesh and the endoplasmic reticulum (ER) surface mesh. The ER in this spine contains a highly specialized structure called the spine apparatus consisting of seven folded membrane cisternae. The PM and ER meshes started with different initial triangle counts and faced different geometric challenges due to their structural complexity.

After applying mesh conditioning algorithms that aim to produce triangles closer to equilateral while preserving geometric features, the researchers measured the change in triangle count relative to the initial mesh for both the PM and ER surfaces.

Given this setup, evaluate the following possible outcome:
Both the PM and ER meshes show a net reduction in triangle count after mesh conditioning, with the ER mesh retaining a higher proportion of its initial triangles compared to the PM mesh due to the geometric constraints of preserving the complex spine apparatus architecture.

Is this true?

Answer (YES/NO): NO